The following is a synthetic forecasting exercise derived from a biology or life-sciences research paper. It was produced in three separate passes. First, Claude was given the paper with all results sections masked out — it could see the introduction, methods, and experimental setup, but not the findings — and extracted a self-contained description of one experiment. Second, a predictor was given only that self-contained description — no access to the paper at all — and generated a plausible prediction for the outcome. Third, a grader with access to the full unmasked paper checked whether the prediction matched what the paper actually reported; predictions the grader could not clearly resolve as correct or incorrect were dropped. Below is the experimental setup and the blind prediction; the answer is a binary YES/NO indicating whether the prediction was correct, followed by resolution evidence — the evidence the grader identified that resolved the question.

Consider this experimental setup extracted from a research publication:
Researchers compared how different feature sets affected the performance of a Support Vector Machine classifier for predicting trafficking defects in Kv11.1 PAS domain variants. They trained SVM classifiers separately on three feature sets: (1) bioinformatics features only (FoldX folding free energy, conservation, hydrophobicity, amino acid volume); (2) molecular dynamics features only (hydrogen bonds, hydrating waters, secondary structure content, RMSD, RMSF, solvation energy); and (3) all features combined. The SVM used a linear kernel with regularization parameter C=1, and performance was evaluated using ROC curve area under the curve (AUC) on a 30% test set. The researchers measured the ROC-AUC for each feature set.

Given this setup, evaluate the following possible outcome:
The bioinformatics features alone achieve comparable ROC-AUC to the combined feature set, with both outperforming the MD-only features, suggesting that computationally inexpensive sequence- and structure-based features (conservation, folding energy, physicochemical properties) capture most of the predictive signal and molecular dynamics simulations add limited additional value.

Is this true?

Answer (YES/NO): NO